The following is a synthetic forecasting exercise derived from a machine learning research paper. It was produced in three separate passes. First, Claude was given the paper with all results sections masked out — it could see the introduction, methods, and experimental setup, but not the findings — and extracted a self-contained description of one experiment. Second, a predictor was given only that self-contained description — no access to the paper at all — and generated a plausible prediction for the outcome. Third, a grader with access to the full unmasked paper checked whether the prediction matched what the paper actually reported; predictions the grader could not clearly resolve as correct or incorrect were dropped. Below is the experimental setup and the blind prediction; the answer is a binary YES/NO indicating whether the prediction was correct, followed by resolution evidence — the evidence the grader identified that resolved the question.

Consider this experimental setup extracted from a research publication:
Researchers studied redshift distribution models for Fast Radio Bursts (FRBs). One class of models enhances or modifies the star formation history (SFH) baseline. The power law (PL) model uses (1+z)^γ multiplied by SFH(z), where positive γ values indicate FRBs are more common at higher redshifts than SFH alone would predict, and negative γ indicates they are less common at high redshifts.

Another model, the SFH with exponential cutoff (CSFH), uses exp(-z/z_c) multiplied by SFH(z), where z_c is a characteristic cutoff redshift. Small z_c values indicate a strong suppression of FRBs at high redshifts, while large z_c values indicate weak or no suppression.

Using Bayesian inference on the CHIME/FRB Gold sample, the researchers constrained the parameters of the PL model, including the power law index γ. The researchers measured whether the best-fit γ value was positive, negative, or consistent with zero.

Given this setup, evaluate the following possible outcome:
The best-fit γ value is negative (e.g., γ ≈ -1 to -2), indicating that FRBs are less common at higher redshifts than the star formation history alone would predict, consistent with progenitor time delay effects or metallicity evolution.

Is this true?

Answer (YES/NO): YES